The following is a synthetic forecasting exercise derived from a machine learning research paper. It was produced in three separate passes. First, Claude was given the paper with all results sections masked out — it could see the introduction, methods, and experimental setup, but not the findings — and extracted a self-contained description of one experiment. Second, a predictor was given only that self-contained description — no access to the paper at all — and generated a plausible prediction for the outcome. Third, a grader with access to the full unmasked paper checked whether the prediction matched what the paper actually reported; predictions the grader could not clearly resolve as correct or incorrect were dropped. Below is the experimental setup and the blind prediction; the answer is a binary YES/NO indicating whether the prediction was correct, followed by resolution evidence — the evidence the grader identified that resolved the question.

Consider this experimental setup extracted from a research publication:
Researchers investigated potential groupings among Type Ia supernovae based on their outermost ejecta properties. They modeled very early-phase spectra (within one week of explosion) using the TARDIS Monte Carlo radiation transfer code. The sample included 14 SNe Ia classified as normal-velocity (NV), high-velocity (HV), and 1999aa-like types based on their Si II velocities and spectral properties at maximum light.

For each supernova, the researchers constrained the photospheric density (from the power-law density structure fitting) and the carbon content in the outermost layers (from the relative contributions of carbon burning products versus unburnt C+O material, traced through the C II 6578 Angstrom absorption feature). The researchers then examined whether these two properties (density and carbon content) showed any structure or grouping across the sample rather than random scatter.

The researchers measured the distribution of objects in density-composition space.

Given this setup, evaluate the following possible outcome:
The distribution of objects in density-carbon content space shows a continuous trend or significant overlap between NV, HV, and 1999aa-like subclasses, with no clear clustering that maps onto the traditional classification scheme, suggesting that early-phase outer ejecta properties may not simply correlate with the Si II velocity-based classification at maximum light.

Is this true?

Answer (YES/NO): NO